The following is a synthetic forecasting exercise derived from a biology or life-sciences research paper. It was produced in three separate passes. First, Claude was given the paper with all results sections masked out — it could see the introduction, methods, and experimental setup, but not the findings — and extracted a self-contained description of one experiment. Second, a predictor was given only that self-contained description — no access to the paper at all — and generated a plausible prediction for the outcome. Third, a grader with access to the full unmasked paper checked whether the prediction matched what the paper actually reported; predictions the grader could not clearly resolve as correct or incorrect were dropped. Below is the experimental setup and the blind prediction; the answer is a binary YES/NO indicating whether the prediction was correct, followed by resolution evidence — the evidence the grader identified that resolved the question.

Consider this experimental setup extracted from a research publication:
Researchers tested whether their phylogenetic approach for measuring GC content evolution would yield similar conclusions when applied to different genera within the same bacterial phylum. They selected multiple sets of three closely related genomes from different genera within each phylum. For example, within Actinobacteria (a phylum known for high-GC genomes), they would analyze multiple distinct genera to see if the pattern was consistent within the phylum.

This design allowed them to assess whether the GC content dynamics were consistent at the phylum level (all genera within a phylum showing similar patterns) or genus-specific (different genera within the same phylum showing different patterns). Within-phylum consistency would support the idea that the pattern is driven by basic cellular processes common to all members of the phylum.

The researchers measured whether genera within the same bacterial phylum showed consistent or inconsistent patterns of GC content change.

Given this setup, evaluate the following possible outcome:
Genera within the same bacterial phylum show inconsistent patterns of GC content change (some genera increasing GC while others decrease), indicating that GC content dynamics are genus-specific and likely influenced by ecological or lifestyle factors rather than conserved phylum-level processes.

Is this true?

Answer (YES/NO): NO